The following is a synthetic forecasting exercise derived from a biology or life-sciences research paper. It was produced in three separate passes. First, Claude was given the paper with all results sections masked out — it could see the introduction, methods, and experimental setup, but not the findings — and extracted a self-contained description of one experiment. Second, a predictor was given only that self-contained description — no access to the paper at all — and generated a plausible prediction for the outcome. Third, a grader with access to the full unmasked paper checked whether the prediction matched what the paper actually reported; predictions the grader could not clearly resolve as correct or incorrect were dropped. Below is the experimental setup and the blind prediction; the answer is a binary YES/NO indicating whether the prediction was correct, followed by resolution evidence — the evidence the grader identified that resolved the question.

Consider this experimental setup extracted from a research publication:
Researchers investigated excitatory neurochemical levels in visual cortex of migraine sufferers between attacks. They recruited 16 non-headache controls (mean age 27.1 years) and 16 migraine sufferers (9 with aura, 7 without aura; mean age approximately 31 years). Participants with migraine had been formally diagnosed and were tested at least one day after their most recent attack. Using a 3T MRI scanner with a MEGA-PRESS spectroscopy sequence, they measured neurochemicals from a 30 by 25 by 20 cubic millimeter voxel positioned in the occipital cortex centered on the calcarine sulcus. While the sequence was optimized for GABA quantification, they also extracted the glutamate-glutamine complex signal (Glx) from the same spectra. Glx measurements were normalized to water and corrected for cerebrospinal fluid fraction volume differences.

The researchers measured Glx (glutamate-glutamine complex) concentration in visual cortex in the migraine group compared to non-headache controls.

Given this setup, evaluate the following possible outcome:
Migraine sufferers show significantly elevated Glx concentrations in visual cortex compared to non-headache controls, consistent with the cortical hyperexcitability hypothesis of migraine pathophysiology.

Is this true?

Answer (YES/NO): NO